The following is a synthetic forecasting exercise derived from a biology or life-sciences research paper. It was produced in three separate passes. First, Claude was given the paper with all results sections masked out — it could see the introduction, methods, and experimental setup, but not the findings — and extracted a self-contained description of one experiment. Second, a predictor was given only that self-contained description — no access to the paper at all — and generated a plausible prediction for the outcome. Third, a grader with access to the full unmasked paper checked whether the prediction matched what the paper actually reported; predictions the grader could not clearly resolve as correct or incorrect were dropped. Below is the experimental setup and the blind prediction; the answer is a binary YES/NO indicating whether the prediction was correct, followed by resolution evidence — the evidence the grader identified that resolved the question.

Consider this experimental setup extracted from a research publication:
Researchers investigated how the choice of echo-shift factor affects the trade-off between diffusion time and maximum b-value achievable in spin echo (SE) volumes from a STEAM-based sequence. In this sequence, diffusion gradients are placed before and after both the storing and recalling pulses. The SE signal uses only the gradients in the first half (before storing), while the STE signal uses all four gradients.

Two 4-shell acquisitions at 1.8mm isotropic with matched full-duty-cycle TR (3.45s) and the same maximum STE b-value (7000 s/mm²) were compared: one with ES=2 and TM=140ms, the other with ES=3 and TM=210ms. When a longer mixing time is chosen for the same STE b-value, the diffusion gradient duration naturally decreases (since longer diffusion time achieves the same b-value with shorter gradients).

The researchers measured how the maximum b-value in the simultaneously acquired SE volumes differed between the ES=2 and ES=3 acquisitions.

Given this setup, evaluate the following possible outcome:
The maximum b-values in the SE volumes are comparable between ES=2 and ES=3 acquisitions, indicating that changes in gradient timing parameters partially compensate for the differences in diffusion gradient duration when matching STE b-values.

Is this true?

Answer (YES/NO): NO